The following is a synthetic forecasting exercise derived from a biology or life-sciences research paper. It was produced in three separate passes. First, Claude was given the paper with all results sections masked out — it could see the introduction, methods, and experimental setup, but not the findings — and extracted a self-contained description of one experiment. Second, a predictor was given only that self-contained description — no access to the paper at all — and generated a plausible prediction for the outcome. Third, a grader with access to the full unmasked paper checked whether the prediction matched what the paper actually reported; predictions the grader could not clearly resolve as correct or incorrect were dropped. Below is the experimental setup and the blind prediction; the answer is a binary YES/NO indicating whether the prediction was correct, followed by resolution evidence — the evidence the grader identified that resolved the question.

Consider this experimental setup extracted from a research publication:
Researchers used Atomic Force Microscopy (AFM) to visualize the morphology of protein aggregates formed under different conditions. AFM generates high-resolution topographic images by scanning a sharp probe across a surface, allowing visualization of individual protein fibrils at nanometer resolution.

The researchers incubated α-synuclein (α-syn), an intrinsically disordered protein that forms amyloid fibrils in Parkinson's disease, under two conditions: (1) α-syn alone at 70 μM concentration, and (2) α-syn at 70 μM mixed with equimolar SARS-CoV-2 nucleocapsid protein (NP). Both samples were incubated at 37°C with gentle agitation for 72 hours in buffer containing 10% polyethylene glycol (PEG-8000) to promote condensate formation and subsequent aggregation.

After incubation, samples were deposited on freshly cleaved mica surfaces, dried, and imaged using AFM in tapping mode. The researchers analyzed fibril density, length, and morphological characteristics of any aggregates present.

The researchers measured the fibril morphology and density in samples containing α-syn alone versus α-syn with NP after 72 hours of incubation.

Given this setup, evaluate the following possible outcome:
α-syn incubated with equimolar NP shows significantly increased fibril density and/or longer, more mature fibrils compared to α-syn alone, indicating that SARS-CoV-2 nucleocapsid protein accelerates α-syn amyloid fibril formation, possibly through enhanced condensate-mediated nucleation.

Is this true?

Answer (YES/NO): YES